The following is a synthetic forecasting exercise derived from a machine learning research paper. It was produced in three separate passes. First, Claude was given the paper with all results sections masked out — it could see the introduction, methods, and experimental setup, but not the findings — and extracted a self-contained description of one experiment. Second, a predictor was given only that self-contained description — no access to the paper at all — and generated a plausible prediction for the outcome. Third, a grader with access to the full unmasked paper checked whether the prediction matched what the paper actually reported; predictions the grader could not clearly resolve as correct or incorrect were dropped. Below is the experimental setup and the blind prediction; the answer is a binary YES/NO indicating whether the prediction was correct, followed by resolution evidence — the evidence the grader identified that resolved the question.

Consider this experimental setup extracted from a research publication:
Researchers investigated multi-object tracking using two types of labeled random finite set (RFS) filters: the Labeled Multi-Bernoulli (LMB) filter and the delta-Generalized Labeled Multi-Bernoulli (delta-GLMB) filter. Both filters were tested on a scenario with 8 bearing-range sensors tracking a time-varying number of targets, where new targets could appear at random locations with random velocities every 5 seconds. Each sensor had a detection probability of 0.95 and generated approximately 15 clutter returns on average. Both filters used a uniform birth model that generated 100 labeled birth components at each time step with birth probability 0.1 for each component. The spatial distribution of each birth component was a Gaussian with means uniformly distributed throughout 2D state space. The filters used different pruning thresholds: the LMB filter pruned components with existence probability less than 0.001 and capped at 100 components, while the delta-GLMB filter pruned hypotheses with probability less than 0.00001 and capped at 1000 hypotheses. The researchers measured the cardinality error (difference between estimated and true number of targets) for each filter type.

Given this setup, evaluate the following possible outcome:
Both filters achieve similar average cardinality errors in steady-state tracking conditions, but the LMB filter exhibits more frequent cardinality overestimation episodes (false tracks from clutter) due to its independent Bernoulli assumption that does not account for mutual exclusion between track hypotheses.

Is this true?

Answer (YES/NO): NO